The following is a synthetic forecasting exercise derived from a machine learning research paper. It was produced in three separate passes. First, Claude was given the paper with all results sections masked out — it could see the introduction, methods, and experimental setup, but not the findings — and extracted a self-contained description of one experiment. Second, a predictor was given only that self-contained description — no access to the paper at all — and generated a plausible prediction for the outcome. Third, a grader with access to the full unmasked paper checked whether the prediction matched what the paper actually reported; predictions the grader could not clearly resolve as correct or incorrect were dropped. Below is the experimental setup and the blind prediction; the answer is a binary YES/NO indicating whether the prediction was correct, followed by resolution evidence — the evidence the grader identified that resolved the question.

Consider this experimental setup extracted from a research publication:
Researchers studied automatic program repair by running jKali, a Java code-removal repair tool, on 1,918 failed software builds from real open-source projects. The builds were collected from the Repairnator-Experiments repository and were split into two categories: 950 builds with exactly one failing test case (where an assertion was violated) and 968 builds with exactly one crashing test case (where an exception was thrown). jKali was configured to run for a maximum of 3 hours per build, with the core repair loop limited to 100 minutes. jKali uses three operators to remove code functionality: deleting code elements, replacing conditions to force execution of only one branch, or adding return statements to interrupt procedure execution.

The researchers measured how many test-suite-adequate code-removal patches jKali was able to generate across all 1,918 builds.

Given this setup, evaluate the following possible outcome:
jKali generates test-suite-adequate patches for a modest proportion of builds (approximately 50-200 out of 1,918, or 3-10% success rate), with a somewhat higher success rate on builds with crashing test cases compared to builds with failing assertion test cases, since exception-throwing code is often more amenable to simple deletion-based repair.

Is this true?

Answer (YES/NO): NO